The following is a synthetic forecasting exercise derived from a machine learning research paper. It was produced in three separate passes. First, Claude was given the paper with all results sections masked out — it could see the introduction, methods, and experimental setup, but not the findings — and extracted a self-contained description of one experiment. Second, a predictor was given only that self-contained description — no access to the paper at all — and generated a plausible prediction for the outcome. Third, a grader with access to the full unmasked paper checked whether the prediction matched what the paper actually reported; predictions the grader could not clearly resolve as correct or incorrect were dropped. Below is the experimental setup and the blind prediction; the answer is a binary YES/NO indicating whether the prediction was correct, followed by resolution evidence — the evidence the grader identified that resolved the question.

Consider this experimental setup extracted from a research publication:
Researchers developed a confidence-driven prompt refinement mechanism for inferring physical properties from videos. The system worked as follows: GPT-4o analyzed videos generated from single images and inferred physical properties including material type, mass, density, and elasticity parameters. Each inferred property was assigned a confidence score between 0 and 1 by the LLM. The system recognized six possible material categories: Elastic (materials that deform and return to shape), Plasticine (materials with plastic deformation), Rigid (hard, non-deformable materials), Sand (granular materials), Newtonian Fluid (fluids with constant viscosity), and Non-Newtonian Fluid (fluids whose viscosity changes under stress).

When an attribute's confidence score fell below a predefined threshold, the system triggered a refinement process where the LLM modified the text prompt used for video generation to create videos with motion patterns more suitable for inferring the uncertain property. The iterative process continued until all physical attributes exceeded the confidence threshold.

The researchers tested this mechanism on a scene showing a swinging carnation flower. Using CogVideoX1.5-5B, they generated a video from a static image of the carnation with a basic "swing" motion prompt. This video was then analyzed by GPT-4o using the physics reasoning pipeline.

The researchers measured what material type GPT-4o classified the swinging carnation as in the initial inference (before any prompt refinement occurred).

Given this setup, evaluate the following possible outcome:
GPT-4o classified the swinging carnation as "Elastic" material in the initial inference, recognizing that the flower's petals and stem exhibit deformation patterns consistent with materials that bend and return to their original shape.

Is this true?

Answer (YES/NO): NO